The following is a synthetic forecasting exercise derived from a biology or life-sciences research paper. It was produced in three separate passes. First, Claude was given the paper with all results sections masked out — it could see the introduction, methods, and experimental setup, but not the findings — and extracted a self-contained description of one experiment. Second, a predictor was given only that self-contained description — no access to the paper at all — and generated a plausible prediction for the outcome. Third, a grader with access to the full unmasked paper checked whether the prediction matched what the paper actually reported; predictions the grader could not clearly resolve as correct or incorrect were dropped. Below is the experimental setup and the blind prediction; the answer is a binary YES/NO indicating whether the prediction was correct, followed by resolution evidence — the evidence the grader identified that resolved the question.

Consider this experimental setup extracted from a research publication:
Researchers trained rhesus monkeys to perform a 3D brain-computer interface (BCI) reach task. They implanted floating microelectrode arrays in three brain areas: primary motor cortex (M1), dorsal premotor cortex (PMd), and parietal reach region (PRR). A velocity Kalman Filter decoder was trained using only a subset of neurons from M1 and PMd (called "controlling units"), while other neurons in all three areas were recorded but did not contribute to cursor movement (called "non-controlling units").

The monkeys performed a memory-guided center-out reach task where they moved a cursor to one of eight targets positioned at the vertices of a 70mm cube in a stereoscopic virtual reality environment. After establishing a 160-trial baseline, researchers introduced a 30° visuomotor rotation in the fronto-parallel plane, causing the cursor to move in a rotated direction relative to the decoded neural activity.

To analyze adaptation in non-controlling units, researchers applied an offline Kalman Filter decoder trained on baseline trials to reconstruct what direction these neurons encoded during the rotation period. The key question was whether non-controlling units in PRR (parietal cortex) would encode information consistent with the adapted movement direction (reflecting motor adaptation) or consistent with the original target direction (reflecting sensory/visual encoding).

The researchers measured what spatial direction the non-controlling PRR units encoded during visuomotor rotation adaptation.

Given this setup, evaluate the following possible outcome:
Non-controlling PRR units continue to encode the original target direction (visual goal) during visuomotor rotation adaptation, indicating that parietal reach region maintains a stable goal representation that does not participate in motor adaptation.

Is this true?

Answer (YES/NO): NO